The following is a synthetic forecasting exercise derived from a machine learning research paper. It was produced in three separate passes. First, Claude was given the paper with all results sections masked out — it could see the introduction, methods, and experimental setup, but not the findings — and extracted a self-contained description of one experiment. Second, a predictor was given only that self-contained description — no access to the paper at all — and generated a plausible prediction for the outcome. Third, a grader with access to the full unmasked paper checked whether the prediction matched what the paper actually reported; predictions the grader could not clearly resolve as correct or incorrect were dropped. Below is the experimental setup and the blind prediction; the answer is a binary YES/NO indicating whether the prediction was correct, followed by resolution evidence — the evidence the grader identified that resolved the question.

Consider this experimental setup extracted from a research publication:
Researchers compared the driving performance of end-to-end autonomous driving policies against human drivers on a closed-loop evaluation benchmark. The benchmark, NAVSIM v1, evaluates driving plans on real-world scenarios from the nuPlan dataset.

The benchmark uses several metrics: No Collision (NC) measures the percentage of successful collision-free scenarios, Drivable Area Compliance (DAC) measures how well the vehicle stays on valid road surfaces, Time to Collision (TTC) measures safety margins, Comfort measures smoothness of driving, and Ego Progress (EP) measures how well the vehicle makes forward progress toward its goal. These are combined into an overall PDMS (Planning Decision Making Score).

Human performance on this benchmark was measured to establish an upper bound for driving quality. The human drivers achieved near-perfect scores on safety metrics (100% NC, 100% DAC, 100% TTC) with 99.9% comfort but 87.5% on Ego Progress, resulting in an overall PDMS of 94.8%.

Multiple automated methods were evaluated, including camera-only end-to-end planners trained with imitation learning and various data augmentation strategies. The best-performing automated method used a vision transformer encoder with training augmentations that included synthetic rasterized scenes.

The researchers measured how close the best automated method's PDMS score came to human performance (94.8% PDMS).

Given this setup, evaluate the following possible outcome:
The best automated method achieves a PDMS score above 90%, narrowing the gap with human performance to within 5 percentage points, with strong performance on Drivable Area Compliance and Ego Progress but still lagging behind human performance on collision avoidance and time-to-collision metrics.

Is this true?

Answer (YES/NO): YES